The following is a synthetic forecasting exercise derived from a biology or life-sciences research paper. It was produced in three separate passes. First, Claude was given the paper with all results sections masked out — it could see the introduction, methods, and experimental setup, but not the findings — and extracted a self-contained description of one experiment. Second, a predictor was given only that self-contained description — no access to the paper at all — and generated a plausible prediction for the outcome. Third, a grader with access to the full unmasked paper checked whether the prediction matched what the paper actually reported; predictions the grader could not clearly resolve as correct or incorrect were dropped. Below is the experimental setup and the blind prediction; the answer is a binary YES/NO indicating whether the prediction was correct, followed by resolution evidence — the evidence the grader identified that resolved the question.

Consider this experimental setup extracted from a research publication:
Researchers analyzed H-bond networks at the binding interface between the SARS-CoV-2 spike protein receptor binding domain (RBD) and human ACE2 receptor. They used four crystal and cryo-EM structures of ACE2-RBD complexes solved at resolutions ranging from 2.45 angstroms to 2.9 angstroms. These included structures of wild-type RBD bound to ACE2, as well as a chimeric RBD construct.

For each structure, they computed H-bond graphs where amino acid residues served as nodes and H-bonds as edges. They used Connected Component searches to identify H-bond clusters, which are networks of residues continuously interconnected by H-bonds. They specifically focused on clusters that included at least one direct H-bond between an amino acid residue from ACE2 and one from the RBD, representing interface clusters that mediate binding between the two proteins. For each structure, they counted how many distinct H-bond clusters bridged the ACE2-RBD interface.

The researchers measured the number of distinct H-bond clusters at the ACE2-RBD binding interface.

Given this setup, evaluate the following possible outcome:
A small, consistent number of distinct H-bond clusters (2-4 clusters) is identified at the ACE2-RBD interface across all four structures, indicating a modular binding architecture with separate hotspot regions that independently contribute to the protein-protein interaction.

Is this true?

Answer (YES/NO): YES